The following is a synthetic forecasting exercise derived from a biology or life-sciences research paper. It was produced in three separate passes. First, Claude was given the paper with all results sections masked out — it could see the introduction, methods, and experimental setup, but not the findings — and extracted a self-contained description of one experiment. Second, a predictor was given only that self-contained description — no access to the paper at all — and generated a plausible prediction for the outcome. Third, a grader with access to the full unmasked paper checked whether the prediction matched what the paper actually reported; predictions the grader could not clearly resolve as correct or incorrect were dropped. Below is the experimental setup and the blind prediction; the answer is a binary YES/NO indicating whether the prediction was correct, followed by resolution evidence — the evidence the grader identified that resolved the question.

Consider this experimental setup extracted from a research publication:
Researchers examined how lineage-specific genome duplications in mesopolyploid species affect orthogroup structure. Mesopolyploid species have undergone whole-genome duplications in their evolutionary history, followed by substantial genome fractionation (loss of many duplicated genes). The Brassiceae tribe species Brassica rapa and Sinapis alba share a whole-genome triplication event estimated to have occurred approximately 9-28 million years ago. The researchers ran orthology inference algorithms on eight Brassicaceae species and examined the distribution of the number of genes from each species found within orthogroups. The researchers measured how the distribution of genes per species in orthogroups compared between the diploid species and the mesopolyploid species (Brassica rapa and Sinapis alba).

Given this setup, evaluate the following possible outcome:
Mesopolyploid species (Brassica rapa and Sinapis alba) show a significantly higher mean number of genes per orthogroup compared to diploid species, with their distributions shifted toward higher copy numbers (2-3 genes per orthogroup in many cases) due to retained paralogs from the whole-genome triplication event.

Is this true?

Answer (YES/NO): NO